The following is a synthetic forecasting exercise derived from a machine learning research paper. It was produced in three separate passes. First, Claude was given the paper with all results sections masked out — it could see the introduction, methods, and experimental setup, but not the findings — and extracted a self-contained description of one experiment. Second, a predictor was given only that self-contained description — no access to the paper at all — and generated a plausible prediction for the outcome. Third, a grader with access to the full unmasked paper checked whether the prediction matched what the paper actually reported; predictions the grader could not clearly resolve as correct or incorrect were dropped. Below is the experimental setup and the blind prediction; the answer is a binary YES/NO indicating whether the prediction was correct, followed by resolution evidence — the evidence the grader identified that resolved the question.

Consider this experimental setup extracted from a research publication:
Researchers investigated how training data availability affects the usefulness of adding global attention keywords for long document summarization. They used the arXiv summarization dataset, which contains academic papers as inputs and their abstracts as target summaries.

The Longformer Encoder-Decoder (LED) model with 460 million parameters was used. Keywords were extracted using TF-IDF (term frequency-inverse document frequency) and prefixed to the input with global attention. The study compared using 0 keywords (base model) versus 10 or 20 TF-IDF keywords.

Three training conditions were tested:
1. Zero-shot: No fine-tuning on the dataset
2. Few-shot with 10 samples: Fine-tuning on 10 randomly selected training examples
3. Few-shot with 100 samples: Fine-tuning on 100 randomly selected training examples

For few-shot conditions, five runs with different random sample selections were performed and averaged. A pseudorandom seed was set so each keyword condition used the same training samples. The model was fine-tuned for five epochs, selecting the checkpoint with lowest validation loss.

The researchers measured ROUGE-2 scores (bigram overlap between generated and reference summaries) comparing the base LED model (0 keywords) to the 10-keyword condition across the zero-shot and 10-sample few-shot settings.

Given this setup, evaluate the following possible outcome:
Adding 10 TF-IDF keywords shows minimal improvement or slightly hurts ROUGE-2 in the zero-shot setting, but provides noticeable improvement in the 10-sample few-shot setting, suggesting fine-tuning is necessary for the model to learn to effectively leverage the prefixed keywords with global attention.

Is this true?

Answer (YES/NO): NO